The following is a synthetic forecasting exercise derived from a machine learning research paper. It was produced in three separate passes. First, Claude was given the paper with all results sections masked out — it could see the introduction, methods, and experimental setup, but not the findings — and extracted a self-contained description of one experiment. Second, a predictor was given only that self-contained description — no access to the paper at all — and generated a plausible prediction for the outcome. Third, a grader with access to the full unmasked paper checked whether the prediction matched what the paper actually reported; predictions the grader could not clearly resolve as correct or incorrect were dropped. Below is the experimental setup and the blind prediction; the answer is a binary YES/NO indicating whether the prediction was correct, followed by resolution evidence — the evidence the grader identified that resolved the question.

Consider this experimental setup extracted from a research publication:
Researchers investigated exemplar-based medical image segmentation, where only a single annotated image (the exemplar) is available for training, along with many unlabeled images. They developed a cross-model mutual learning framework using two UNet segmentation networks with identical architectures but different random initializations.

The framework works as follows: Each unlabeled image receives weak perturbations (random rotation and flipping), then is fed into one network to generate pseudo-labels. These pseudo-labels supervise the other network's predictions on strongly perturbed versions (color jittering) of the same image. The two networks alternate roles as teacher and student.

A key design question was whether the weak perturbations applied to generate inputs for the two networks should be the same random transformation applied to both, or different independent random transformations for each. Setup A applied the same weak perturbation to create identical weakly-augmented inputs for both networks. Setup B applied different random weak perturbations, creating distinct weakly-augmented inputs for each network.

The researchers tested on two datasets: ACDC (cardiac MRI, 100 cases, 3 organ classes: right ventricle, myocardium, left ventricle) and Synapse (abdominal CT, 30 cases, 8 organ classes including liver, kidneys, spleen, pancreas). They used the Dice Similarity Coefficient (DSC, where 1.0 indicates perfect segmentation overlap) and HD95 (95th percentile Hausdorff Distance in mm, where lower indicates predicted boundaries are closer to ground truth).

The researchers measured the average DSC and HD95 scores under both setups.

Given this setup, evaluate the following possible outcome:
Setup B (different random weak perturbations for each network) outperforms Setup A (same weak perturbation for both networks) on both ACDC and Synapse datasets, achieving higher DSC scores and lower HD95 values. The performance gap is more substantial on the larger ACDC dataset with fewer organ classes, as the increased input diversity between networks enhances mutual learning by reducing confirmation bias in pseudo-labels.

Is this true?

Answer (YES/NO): NO